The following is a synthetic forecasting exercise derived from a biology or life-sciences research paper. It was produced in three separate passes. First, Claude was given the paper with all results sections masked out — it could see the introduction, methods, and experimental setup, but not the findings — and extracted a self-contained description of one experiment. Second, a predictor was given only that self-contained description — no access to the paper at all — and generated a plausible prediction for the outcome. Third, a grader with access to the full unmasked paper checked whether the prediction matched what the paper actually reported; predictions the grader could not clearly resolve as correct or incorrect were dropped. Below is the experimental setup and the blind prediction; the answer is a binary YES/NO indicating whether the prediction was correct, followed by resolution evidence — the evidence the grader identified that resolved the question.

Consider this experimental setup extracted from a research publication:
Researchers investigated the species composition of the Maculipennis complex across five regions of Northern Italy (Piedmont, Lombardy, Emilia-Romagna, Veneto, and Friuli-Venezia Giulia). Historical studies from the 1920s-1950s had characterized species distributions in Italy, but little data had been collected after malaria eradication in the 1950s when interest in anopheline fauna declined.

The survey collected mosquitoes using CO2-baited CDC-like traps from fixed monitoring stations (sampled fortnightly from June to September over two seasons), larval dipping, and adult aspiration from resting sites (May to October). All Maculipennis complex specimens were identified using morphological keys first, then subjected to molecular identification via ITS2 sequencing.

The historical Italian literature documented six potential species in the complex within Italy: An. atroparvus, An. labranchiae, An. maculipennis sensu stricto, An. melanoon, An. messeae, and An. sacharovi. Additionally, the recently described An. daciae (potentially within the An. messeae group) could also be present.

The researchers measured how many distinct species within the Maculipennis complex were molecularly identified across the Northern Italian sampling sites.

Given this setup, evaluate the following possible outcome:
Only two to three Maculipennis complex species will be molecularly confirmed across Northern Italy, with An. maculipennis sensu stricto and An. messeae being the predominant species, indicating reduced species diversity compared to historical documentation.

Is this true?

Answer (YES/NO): NO